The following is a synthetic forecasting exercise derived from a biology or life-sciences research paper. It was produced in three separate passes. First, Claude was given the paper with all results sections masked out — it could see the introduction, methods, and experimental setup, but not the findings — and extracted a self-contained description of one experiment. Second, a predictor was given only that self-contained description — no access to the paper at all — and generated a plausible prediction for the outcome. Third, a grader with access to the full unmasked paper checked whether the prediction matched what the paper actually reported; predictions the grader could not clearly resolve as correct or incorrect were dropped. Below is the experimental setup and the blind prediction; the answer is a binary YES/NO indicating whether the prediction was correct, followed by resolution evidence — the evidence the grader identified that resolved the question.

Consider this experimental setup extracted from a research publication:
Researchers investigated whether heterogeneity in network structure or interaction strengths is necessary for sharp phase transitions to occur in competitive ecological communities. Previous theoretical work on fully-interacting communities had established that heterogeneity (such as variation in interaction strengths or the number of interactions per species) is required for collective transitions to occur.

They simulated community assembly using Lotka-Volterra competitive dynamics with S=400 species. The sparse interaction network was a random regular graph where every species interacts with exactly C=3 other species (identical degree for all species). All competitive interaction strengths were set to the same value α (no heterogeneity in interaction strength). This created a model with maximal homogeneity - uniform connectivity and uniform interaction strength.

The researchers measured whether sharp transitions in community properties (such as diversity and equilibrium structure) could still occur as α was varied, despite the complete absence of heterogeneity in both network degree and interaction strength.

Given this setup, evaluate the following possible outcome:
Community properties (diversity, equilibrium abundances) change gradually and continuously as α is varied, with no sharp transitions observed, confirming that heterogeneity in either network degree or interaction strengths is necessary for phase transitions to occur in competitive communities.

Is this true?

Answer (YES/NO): NO